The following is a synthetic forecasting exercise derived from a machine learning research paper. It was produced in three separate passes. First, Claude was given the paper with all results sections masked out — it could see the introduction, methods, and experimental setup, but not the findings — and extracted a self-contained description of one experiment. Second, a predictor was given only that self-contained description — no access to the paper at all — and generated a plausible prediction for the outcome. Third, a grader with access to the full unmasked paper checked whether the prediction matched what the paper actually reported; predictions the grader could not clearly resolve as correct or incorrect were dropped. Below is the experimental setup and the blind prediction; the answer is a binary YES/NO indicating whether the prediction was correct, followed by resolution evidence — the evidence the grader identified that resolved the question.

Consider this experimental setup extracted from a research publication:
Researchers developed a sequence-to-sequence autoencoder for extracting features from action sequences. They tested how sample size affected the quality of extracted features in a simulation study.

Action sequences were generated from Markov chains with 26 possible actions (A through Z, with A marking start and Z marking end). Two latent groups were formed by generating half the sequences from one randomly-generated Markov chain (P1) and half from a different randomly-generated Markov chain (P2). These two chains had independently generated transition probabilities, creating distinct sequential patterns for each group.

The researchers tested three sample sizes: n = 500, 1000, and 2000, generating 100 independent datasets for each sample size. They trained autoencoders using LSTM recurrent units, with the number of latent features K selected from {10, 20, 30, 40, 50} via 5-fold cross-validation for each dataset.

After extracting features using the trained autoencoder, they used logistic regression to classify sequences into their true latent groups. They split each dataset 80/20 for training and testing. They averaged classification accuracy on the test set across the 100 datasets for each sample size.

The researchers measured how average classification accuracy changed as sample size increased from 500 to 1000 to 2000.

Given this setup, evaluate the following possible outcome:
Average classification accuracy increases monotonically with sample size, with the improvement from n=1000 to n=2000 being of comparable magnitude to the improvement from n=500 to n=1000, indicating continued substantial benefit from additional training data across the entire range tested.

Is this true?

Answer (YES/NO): NO